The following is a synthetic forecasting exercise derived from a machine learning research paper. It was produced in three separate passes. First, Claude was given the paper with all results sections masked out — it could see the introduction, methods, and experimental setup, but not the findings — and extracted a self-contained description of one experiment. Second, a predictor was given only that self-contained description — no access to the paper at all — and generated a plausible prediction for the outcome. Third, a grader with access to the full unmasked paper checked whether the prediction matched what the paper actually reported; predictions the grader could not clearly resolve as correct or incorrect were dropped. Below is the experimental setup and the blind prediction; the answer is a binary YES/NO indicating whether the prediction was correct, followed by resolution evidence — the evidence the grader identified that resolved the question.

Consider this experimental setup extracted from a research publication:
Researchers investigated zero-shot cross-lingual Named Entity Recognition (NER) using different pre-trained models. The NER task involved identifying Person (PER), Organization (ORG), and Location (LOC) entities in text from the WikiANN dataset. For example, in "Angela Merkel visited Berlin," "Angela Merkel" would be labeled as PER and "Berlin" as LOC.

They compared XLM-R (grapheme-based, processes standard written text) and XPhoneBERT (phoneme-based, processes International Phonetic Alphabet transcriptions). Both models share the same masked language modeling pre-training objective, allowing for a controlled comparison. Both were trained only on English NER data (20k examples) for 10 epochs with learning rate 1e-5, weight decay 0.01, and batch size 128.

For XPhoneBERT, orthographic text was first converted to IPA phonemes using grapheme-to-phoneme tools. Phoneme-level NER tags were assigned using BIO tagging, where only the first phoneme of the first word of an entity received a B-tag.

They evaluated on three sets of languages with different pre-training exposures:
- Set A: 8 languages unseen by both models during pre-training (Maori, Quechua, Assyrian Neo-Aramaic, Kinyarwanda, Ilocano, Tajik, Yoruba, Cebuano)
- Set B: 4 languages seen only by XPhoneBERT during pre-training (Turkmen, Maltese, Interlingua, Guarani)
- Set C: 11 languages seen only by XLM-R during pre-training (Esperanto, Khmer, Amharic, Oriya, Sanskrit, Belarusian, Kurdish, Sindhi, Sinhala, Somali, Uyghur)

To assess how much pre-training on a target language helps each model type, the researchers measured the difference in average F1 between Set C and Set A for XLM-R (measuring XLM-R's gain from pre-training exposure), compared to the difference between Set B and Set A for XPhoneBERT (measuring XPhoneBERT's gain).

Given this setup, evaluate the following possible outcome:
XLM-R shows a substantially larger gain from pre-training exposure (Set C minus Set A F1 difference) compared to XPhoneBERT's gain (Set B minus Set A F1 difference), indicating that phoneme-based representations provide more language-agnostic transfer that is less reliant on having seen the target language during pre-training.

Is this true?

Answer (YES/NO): YES